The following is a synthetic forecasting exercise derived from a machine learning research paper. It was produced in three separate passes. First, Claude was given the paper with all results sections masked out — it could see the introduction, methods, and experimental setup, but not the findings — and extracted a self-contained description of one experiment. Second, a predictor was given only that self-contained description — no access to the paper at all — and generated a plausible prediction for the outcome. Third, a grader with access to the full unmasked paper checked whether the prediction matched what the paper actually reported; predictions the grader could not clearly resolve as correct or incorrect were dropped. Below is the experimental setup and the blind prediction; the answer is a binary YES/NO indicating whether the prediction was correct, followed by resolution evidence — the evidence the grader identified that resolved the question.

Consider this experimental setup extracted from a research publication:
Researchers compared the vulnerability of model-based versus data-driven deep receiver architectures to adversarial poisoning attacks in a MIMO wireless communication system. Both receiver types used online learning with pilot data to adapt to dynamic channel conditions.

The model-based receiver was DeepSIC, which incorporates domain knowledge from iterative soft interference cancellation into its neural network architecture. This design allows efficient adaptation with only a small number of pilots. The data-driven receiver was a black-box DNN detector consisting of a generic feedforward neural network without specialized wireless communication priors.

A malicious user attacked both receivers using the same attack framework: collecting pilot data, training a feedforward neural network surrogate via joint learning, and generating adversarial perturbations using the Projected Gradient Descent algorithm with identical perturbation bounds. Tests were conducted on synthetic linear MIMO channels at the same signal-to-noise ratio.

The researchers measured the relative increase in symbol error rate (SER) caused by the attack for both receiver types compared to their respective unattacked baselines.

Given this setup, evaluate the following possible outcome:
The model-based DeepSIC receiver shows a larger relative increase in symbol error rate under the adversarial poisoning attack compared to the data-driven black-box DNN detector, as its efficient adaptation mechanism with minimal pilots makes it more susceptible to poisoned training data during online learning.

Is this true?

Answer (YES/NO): YES